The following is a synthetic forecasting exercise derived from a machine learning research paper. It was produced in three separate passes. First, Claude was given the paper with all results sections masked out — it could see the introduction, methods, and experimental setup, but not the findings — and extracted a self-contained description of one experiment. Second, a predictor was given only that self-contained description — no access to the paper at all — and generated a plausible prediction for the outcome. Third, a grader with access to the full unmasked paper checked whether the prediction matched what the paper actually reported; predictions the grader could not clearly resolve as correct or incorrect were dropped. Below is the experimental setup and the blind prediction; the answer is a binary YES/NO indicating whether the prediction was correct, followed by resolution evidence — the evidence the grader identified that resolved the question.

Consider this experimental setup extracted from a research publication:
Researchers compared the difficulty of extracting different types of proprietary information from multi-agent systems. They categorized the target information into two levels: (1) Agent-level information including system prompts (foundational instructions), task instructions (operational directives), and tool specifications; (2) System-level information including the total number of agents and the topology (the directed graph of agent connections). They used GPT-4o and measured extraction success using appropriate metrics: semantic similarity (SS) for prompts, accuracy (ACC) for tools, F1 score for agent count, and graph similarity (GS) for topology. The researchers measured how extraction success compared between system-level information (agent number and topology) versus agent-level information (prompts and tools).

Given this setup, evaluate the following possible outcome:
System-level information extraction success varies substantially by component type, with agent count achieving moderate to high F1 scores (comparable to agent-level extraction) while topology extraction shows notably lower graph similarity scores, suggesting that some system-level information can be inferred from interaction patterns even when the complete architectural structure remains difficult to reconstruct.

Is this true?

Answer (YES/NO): NO